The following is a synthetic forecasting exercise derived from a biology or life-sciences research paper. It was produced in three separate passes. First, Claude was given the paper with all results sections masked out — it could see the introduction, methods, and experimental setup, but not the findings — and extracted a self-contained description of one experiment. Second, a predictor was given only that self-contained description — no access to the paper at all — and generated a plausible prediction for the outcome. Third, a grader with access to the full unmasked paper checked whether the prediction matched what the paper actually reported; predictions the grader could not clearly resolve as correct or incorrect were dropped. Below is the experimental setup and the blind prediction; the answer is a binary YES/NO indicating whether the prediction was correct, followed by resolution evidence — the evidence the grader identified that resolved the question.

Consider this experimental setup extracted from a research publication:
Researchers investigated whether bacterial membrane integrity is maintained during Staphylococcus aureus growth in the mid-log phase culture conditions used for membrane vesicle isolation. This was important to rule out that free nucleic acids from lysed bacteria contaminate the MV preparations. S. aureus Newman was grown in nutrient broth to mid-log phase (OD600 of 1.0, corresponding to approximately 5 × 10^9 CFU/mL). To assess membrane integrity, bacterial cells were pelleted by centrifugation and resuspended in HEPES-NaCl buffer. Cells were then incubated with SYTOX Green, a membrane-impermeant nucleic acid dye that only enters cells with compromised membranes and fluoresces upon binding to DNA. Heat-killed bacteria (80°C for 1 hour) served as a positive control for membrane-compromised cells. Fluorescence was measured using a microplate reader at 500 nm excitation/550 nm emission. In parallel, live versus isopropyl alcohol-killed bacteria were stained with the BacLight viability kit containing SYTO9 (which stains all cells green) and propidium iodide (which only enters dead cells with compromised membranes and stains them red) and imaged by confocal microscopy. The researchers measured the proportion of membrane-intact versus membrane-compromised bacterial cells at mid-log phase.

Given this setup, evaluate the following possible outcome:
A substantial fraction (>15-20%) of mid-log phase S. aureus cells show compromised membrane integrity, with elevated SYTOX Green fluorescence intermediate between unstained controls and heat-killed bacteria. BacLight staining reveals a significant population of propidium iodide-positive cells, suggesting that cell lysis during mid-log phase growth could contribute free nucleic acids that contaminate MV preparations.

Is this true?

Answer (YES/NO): NO